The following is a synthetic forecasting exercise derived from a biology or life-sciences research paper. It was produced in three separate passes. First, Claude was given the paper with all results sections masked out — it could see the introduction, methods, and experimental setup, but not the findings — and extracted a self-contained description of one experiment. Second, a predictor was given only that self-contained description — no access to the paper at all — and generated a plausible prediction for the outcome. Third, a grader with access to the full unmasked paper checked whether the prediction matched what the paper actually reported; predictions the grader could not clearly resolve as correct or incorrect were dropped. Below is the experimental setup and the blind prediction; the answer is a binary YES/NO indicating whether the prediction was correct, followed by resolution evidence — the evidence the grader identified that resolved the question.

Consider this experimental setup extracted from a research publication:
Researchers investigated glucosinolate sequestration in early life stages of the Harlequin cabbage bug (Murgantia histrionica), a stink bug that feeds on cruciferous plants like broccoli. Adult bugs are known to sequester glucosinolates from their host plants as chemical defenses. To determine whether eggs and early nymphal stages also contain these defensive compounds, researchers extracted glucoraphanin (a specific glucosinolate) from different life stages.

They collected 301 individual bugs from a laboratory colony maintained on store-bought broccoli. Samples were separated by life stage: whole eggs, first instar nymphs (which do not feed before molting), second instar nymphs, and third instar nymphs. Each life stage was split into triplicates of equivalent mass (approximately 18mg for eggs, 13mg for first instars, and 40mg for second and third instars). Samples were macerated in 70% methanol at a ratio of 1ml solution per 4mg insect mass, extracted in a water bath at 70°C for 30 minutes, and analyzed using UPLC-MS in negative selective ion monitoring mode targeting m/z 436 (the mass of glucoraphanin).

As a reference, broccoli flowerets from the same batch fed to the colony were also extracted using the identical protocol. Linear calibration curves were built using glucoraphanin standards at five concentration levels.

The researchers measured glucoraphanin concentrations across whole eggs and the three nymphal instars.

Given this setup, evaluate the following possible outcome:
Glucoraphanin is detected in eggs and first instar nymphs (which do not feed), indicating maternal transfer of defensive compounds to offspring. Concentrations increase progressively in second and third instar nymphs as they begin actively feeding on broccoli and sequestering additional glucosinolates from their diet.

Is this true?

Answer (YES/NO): NO